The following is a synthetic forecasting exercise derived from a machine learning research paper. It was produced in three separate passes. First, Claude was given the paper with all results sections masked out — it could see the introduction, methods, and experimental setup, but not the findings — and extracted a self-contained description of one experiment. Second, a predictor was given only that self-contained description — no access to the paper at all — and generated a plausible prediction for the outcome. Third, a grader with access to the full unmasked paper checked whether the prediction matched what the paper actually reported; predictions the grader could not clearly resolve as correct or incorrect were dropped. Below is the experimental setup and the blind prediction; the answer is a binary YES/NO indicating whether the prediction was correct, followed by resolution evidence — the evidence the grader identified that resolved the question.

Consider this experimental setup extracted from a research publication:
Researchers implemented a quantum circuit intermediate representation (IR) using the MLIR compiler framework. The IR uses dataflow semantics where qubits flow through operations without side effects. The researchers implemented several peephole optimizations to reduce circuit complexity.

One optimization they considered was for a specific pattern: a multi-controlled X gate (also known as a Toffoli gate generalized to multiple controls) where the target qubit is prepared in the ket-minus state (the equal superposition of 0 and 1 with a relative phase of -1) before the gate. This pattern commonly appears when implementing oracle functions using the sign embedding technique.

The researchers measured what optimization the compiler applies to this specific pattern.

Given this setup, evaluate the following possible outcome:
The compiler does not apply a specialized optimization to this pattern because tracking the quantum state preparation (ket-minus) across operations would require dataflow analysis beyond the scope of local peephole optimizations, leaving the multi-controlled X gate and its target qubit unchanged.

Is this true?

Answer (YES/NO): NO